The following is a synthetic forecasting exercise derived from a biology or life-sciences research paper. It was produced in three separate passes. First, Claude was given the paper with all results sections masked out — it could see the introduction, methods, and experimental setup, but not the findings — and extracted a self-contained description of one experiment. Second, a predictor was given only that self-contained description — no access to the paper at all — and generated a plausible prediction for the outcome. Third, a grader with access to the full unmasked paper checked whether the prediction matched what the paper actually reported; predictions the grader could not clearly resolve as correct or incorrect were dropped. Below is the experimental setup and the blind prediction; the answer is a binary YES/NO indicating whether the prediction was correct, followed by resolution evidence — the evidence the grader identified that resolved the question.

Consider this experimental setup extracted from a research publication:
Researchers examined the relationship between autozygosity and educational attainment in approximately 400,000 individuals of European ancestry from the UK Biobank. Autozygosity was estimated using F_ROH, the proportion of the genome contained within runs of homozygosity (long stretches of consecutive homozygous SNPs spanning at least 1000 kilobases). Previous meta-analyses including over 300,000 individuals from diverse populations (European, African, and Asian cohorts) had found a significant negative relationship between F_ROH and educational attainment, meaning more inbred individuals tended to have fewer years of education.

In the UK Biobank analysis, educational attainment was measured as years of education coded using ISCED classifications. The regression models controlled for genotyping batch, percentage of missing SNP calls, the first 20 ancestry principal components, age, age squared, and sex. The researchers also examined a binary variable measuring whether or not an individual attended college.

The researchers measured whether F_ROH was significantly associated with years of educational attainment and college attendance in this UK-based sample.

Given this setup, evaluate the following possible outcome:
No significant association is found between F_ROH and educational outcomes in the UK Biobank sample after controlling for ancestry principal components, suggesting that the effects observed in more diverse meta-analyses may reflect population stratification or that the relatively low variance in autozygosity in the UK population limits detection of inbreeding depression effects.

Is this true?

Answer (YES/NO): NO